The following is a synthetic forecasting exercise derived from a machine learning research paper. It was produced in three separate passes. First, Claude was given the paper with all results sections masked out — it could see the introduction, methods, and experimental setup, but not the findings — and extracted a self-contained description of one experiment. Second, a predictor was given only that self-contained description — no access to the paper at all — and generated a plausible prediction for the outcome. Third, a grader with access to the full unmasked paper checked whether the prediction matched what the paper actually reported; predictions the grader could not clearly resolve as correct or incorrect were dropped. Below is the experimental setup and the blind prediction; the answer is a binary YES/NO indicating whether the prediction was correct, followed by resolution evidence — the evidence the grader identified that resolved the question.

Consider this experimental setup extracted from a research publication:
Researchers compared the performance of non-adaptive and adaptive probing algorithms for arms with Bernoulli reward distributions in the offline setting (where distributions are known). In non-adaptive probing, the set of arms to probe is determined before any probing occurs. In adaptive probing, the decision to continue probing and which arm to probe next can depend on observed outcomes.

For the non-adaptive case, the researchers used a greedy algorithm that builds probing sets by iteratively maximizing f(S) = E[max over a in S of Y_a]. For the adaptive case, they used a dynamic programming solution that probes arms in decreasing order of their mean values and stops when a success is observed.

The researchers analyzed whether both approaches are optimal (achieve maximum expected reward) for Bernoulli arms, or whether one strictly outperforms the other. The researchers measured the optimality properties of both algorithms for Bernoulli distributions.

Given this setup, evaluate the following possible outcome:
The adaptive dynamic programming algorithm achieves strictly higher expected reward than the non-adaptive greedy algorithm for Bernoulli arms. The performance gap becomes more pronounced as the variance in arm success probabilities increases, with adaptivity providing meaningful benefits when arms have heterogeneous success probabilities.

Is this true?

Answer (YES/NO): NO